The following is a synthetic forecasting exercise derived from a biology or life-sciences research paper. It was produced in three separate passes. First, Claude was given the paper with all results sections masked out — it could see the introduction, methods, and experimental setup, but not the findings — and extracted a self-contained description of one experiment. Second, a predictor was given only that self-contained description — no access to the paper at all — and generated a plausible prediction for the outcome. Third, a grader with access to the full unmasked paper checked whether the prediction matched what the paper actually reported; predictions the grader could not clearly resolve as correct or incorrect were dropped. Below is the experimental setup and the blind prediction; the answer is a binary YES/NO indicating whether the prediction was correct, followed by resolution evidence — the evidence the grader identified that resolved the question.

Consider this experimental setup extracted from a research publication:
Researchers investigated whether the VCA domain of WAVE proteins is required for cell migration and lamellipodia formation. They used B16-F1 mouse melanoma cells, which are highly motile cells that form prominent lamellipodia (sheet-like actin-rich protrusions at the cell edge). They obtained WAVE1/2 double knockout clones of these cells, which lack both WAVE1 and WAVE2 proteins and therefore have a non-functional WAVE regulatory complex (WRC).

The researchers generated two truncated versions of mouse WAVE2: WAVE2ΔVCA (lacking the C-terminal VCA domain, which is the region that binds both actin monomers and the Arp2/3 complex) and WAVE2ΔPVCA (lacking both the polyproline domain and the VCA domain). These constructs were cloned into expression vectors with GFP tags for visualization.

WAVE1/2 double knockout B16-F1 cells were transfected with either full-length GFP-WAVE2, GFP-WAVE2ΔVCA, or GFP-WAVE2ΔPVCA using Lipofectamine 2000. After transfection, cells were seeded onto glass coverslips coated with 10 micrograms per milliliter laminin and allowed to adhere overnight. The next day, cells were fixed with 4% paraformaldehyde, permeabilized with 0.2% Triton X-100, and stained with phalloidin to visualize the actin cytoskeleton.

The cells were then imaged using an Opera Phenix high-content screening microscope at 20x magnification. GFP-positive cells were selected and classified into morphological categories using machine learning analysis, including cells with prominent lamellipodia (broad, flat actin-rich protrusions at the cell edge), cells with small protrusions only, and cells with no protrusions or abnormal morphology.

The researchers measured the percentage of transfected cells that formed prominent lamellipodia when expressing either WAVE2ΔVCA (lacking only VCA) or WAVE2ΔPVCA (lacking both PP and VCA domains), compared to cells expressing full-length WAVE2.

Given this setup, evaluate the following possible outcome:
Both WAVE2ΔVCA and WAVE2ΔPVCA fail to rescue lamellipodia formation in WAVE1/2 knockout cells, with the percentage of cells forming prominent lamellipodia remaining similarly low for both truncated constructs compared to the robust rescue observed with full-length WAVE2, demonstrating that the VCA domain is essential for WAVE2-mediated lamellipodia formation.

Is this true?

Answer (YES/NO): NO